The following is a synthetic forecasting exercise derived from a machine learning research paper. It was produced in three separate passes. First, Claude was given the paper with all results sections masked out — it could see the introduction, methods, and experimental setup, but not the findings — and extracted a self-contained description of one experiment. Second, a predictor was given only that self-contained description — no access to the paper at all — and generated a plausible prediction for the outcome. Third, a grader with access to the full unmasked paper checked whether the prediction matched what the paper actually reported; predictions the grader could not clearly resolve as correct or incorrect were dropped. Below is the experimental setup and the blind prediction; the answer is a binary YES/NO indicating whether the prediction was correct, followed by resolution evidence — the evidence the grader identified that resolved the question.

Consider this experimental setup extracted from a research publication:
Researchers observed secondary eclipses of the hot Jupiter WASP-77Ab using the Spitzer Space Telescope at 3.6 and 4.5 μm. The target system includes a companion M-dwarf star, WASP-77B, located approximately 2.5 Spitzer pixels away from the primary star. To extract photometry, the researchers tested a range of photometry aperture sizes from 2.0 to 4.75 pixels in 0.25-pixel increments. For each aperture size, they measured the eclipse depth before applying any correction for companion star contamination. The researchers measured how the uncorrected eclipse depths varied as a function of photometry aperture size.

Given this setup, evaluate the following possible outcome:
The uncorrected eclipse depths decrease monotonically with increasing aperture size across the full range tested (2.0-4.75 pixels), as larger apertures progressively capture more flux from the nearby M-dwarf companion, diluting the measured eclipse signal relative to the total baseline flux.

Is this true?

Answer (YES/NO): YES